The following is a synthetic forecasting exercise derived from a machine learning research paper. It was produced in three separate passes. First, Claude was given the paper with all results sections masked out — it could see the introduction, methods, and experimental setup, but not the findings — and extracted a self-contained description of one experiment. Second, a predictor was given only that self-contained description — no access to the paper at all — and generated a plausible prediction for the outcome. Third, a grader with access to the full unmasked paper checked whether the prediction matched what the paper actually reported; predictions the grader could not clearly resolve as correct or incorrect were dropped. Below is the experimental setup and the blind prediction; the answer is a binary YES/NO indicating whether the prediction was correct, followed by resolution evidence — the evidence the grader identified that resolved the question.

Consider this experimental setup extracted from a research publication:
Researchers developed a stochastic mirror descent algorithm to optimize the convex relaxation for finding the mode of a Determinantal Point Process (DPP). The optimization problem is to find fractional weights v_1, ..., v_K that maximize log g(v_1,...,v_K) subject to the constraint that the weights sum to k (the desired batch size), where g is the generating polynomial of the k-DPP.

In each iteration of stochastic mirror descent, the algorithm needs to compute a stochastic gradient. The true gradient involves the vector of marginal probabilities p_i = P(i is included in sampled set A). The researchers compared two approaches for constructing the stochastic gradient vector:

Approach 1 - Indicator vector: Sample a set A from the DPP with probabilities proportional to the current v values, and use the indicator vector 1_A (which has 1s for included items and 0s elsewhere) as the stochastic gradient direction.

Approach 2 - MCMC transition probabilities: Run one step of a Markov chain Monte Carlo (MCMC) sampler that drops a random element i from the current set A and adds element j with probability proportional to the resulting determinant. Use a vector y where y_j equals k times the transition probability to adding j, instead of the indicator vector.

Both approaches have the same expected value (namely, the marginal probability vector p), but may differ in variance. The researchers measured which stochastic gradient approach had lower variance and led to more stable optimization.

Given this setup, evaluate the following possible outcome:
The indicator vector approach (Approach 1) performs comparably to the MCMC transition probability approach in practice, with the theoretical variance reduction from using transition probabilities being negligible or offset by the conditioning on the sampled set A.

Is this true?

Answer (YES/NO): NO